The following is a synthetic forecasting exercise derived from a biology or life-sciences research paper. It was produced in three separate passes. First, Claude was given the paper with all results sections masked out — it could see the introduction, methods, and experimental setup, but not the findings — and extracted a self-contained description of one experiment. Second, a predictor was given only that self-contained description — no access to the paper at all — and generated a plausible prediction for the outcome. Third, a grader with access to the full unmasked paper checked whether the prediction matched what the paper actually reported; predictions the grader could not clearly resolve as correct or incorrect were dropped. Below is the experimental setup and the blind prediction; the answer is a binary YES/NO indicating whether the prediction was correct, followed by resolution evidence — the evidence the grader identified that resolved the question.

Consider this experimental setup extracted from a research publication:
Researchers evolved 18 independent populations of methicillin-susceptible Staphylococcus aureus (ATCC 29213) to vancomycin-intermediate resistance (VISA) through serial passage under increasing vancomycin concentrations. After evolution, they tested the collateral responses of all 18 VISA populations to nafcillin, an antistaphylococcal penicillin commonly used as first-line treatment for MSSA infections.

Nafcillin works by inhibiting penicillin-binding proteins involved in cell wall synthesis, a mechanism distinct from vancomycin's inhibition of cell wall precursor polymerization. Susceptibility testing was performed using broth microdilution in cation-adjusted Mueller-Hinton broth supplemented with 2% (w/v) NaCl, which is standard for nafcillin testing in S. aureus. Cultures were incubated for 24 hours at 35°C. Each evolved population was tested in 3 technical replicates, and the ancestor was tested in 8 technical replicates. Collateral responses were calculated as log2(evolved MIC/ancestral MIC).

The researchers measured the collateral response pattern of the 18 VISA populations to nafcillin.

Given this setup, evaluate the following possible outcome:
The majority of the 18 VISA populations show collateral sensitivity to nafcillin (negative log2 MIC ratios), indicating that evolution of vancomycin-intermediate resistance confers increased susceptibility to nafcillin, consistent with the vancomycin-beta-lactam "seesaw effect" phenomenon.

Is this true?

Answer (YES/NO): YES